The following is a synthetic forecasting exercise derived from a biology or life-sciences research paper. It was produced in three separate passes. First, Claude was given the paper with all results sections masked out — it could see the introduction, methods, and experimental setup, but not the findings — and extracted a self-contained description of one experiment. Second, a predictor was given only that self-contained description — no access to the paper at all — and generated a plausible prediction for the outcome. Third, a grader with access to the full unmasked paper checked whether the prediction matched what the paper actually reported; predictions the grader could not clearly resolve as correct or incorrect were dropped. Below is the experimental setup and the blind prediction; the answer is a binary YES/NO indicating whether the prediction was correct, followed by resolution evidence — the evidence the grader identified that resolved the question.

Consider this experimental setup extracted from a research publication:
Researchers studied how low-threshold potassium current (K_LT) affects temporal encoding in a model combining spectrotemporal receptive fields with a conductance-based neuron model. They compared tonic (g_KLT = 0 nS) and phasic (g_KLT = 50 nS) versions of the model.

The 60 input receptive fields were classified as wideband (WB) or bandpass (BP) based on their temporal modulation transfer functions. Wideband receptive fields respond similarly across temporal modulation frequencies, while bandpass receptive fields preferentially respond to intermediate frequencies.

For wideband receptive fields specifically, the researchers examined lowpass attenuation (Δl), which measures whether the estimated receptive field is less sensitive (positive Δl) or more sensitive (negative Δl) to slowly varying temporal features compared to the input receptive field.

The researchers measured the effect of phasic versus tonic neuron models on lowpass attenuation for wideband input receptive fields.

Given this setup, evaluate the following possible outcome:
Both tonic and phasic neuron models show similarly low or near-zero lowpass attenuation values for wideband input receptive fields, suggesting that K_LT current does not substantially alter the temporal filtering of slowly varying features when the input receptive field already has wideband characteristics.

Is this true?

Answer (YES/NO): NO